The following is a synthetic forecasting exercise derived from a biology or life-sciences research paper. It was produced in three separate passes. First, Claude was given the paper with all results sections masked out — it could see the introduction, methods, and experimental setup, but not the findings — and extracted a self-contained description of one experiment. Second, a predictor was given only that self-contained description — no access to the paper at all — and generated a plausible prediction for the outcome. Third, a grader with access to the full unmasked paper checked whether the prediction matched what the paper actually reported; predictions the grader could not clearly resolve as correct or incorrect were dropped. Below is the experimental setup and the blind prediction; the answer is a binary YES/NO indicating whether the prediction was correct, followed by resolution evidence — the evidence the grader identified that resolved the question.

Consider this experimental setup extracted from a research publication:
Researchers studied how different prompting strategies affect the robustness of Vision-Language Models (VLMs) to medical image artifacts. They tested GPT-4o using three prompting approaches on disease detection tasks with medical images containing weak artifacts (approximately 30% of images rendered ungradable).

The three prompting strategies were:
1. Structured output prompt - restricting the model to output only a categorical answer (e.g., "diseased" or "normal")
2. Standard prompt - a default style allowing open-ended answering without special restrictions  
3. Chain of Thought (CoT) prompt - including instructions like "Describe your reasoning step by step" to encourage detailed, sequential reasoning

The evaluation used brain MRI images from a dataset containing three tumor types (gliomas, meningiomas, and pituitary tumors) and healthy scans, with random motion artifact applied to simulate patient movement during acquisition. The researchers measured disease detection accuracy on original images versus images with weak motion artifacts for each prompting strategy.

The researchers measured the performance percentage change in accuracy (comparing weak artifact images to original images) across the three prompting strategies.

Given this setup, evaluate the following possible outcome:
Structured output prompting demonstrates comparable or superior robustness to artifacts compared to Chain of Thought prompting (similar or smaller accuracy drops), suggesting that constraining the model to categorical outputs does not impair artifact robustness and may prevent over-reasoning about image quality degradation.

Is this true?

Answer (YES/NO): YES